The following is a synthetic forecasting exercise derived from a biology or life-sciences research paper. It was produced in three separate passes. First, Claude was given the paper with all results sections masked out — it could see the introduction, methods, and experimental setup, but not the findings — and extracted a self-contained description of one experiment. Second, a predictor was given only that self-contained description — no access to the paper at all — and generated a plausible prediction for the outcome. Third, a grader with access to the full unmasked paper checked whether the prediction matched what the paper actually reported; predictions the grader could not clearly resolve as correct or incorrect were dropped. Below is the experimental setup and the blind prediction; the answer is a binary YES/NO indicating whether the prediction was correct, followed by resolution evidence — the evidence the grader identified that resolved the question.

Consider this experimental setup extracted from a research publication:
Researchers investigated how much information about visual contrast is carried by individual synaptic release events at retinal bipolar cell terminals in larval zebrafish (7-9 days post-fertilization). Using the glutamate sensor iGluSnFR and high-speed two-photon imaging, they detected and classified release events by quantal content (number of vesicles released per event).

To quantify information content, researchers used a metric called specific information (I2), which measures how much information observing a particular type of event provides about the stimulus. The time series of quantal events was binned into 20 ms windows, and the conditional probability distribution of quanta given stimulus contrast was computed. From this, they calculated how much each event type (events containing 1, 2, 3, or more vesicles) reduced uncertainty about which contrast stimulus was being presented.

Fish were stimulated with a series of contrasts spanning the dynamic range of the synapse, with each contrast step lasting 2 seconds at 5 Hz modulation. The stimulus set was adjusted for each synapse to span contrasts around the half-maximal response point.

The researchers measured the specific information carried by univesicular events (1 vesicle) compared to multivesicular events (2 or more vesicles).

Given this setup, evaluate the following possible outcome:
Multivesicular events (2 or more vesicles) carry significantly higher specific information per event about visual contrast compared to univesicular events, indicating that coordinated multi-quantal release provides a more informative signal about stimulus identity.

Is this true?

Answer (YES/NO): YES